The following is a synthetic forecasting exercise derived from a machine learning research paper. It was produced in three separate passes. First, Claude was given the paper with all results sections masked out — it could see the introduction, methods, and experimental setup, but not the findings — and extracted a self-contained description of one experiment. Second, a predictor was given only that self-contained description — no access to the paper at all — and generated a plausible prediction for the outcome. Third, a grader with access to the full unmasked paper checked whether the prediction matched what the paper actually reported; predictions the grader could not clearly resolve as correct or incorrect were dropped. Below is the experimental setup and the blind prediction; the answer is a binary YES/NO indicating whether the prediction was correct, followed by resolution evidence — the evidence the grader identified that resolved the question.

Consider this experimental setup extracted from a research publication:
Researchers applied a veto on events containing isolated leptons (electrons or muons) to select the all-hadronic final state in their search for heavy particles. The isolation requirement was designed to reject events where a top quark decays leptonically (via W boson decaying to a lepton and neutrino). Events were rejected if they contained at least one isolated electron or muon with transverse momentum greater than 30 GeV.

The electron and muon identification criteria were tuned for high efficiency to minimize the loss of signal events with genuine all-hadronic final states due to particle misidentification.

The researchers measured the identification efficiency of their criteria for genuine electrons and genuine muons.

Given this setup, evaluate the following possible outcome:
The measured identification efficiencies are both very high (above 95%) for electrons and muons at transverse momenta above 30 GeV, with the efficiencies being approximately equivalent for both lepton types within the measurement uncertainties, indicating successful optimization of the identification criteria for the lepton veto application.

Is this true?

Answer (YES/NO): NO